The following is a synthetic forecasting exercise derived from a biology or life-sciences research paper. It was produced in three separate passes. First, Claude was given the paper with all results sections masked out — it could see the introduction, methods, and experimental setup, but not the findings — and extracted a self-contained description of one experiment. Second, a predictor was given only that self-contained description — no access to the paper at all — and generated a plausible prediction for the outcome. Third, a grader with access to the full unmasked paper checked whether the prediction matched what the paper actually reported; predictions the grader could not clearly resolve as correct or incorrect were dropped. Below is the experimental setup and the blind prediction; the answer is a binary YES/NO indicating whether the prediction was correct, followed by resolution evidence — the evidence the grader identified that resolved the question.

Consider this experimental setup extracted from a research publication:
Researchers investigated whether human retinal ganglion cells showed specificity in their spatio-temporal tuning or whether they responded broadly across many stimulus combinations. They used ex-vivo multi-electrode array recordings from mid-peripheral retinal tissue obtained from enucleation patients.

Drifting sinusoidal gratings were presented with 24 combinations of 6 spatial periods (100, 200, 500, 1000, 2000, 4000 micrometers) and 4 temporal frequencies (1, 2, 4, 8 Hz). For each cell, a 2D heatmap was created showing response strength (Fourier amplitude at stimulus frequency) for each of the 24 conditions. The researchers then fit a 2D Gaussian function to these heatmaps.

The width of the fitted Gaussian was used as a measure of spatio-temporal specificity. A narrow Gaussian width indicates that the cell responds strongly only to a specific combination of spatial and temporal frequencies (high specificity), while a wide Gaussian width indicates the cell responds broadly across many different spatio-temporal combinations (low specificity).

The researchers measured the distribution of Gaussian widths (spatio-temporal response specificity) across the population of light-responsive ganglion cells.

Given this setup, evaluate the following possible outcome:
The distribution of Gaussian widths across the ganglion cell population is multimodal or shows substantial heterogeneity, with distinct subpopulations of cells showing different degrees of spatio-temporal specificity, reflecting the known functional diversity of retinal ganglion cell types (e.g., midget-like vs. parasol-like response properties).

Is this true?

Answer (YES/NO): YES